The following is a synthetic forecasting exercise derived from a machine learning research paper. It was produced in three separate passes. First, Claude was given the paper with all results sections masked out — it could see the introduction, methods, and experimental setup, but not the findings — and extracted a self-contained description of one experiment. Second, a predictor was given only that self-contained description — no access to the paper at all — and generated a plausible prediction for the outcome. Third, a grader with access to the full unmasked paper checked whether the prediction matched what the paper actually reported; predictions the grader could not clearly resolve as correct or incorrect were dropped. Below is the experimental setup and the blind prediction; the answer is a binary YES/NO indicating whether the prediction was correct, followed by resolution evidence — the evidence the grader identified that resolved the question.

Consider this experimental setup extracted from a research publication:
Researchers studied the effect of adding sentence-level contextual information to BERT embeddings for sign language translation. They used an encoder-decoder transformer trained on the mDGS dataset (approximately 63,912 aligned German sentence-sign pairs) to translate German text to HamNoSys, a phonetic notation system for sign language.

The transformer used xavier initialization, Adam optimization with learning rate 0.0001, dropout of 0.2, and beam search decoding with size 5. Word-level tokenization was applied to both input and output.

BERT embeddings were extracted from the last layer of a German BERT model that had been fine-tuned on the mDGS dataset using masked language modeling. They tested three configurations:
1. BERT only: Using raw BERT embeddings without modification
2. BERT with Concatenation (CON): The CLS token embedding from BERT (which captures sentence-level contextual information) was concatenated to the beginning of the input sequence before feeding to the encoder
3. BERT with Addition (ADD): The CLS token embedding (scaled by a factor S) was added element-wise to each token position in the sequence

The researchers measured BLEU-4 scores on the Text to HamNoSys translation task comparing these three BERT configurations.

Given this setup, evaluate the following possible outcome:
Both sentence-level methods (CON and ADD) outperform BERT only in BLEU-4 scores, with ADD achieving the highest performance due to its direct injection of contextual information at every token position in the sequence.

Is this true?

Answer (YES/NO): NO